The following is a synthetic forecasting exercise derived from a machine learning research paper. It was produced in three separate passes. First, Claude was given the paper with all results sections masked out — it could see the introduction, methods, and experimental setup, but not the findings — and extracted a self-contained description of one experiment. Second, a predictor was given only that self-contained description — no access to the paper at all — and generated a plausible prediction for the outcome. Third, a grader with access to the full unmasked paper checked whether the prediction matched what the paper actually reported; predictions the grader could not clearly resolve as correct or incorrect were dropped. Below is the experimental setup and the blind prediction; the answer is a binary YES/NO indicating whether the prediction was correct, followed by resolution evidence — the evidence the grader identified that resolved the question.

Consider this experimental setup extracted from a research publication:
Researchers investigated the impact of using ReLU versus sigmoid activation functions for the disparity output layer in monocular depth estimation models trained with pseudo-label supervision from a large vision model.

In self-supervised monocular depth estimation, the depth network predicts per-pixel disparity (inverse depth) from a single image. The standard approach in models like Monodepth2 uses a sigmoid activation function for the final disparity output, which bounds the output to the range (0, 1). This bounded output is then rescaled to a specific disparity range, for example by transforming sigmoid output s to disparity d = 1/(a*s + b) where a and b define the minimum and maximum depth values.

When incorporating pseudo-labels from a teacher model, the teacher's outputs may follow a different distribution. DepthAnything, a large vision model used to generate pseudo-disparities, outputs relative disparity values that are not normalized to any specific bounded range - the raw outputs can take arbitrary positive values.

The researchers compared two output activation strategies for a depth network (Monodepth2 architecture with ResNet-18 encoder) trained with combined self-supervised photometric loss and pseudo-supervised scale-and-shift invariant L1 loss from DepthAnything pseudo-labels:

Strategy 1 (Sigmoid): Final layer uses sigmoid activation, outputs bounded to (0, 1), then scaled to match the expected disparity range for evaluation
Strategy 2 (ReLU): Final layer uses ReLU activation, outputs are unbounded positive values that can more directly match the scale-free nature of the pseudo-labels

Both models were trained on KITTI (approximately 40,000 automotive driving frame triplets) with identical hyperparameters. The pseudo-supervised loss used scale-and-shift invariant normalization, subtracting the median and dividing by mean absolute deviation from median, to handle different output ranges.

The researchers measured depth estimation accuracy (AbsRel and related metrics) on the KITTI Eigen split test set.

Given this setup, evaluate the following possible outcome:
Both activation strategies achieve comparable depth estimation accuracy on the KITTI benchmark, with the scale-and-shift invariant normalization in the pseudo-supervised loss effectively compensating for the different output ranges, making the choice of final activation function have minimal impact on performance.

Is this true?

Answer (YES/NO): NO